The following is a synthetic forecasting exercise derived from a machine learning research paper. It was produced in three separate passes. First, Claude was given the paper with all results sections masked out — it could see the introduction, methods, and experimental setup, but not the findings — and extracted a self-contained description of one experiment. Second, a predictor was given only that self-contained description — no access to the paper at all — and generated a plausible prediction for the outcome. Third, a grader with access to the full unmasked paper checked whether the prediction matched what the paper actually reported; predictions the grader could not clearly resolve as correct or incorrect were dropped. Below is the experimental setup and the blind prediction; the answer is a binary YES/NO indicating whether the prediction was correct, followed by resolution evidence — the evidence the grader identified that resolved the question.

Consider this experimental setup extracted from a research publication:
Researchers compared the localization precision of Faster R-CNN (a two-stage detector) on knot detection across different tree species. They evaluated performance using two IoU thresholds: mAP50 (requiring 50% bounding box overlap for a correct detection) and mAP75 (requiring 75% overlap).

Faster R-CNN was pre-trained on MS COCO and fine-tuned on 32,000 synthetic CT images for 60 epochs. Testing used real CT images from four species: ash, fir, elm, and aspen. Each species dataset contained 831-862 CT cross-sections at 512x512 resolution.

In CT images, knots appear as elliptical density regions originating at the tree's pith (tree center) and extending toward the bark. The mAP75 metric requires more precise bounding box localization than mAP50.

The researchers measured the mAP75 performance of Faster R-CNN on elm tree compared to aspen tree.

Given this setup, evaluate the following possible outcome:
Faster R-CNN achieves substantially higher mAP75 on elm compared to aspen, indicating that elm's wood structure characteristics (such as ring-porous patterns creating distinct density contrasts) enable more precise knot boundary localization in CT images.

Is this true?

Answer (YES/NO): YES